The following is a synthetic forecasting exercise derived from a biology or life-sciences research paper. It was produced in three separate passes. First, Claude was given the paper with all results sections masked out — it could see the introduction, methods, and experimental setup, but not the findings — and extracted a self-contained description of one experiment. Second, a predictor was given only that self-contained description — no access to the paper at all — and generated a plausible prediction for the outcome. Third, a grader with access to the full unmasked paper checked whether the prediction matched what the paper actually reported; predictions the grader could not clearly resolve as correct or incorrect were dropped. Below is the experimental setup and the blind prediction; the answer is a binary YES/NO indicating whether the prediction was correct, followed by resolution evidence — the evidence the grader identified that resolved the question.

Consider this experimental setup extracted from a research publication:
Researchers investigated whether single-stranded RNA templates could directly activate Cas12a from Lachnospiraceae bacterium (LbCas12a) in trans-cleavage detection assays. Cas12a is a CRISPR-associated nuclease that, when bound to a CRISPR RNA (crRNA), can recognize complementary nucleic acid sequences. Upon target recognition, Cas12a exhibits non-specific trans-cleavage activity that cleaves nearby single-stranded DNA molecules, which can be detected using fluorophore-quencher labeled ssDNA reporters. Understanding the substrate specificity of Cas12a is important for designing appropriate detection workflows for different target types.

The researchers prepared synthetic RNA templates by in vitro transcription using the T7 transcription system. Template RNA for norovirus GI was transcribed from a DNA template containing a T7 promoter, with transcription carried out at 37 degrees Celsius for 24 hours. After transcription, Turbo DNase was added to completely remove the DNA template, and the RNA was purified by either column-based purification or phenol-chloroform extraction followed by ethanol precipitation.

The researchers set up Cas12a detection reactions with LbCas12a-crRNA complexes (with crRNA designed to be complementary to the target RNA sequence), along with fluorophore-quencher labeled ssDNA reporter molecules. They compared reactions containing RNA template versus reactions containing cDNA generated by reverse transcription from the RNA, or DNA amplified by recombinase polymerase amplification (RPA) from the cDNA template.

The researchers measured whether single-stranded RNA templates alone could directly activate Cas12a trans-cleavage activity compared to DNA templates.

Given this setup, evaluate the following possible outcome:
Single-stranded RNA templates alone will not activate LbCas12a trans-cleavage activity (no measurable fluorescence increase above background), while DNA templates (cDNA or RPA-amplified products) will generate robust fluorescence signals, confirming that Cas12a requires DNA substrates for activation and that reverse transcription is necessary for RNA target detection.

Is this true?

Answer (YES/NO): YES